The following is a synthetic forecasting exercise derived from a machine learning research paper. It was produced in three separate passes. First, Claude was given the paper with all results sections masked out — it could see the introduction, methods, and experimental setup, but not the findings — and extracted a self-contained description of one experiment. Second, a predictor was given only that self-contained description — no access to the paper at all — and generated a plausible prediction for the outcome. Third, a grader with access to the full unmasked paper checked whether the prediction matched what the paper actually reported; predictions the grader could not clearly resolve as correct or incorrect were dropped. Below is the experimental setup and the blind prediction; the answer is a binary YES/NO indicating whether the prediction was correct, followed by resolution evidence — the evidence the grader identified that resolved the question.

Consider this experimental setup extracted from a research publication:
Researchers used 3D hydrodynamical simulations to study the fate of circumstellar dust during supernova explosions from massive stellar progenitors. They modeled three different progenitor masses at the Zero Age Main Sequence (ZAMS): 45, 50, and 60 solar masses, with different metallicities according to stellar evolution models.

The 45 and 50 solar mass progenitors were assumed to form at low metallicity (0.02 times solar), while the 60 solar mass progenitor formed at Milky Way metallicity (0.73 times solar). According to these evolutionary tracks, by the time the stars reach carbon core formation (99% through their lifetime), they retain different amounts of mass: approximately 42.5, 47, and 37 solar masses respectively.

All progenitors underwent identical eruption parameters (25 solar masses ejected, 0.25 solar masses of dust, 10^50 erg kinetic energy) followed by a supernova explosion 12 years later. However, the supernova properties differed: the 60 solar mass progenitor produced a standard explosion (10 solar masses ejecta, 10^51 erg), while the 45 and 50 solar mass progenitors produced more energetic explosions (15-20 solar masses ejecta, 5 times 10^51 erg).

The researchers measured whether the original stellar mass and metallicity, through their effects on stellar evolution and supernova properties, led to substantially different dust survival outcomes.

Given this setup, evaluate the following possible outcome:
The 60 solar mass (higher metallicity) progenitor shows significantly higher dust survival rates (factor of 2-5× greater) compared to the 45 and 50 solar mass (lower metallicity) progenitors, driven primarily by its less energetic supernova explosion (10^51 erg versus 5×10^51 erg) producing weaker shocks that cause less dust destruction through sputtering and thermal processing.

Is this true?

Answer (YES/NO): YES